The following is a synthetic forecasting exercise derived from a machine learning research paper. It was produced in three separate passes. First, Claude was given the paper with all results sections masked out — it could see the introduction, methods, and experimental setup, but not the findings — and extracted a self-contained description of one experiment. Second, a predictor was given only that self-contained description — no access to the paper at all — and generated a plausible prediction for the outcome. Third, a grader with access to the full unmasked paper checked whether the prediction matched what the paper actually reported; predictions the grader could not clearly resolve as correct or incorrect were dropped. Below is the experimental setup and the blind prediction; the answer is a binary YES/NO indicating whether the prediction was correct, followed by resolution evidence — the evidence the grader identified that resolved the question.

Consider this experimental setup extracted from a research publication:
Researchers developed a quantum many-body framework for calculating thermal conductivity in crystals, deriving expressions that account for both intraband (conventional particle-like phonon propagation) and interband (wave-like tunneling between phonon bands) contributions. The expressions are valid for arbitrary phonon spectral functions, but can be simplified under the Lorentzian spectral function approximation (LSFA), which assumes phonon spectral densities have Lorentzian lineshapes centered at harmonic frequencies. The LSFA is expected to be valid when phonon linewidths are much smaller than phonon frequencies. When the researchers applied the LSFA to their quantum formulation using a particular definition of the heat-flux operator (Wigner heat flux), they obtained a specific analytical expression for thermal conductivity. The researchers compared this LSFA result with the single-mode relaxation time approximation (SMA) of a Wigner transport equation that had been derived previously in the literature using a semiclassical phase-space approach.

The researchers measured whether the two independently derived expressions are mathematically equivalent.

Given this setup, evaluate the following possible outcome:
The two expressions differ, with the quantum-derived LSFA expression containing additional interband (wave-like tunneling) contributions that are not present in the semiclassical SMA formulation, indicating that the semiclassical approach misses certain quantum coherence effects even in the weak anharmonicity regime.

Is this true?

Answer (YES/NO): NO